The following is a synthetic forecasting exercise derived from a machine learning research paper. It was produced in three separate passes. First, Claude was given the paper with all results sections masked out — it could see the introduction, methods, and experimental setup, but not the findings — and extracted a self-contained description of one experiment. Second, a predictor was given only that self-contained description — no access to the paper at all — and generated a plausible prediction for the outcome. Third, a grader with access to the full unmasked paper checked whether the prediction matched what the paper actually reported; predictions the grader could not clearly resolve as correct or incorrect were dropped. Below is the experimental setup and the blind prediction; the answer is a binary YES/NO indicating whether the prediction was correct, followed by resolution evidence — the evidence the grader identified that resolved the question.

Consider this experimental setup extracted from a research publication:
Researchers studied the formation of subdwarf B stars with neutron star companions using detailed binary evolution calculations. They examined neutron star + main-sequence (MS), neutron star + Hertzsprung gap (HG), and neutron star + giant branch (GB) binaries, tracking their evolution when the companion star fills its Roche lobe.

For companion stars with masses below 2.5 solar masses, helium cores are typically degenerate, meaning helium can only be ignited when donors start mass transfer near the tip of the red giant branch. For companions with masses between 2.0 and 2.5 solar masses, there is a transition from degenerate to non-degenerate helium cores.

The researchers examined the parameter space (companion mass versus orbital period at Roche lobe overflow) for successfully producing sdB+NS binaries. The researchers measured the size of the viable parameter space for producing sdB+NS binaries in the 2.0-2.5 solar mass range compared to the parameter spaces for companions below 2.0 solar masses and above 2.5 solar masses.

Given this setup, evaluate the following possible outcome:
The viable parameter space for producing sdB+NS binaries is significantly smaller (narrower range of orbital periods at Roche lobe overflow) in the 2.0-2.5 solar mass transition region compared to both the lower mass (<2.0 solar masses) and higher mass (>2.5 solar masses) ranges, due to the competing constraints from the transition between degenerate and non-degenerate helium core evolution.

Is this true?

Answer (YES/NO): YES